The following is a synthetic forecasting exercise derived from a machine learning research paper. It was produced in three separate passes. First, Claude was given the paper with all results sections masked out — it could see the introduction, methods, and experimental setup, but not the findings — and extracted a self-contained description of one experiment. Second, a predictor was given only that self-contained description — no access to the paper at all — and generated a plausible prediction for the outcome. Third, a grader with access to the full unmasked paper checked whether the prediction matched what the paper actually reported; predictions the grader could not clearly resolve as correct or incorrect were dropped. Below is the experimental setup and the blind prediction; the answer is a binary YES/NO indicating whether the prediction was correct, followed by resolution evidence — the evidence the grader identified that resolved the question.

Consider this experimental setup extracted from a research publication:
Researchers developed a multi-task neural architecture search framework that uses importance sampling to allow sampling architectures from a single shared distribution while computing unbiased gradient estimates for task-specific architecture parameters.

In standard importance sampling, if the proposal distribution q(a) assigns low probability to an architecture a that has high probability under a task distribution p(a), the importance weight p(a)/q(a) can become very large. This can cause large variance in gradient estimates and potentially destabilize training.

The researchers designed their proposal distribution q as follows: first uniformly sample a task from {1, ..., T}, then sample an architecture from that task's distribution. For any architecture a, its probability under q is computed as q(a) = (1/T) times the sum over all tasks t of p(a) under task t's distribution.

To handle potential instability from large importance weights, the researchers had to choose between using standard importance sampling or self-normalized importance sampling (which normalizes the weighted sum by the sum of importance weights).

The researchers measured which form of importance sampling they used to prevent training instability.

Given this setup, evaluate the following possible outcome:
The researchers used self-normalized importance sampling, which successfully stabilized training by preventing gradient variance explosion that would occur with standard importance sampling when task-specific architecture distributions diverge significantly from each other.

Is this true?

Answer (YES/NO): YES